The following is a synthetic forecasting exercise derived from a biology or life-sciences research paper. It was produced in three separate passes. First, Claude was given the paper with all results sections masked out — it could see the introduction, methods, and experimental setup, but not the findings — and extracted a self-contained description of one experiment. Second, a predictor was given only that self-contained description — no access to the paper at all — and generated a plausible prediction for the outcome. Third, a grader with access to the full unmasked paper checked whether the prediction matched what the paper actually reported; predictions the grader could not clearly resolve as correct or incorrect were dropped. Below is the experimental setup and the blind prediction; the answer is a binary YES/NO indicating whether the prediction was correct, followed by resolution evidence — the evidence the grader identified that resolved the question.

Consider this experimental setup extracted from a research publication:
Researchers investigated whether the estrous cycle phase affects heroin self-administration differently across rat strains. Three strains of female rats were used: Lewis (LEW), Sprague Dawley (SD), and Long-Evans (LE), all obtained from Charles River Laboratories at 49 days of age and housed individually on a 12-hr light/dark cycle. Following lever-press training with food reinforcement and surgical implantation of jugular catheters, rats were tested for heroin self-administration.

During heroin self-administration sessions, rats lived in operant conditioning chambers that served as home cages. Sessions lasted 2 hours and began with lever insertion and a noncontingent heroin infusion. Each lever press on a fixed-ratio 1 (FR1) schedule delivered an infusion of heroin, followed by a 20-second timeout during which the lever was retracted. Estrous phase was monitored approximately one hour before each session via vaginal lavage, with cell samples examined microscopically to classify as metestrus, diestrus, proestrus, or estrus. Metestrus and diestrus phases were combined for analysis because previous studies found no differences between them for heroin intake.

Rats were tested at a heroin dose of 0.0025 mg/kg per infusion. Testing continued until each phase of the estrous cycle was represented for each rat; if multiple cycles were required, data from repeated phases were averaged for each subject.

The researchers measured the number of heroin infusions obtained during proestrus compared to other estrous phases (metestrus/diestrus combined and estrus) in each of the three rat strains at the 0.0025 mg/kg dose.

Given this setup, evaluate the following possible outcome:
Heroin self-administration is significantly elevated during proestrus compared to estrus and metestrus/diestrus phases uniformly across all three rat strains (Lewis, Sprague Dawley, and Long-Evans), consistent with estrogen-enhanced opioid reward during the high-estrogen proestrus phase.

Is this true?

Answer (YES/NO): NO